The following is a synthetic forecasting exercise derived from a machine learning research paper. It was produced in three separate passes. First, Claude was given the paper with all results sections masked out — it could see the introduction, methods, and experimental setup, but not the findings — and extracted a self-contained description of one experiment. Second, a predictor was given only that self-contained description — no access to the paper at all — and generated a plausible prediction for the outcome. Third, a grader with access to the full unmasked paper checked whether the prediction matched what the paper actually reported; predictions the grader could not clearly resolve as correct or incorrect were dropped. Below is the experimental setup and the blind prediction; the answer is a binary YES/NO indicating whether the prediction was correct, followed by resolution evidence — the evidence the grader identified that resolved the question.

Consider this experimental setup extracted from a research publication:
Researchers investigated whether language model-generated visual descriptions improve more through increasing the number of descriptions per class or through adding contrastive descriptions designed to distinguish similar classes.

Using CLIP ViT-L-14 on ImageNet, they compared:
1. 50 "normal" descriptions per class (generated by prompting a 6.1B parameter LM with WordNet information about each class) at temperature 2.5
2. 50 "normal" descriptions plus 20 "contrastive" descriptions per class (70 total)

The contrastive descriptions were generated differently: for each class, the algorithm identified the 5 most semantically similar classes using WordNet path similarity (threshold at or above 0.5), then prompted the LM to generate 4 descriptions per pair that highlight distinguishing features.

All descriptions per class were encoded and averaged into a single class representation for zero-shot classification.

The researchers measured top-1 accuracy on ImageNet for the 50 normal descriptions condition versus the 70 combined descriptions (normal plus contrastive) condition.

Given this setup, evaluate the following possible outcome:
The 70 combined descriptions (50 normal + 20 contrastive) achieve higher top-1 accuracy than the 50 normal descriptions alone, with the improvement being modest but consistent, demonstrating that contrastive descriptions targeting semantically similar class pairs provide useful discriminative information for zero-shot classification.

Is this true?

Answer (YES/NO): YES